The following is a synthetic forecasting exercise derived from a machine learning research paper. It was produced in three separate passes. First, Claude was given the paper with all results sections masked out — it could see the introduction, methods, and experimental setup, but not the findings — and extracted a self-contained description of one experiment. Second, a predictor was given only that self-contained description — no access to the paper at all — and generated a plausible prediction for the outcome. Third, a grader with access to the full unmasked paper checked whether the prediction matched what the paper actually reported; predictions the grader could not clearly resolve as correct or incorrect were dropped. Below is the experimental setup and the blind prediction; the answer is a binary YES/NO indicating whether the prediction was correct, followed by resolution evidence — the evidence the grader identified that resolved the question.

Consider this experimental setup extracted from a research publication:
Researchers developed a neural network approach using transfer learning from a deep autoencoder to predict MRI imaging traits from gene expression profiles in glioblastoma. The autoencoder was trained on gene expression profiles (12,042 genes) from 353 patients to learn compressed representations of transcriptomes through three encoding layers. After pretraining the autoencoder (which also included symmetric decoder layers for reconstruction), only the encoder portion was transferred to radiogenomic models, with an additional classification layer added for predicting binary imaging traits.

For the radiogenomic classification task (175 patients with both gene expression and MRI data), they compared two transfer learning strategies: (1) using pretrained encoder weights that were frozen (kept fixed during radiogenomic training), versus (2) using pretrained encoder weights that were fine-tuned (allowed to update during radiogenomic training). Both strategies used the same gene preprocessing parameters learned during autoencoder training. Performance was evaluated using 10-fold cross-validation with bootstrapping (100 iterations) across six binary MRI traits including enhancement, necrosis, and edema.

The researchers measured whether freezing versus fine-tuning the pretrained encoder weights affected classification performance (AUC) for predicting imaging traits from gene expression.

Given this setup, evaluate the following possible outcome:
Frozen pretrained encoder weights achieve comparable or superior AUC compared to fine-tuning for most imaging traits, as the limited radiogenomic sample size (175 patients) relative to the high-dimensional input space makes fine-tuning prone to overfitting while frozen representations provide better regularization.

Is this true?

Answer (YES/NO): YES